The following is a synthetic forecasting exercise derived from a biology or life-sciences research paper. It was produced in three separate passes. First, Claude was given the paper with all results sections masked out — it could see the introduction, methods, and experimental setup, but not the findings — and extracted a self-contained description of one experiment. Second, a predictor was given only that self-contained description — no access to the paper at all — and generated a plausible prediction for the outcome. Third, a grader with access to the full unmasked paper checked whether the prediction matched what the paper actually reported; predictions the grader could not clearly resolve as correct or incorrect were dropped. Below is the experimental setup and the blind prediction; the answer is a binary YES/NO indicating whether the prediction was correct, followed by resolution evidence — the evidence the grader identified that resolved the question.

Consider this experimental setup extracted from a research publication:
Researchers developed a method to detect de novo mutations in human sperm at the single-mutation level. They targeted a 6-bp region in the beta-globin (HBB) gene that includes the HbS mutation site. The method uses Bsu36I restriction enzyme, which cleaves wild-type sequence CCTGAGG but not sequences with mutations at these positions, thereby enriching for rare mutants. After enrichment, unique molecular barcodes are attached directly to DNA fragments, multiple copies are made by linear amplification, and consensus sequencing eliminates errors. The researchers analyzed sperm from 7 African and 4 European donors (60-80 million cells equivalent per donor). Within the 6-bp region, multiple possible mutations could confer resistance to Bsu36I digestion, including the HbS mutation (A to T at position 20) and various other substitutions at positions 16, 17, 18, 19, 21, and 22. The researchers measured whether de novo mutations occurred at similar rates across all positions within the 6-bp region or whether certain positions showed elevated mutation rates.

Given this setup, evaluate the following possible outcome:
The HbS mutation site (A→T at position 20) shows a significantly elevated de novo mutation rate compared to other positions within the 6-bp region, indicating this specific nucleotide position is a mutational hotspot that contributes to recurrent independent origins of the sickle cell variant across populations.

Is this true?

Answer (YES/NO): YES